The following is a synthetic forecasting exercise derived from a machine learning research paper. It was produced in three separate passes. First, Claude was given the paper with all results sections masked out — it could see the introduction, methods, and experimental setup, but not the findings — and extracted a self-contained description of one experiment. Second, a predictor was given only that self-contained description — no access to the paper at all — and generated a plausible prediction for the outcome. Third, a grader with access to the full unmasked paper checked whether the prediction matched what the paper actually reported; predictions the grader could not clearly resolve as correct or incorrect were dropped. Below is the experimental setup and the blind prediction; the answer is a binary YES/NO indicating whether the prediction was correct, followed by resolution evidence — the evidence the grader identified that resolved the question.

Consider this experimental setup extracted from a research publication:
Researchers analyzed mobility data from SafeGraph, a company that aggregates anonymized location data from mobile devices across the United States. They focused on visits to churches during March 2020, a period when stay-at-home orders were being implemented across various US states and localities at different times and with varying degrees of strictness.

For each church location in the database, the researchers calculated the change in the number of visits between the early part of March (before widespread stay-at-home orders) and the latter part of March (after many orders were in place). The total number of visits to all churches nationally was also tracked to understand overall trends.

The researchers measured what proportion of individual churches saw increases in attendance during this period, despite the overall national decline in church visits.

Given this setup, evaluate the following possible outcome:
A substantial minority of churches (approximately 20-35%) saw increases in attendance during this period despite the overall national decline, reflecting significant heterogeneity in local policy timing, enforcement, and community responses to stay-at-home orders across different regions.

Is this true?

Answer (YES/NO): NO